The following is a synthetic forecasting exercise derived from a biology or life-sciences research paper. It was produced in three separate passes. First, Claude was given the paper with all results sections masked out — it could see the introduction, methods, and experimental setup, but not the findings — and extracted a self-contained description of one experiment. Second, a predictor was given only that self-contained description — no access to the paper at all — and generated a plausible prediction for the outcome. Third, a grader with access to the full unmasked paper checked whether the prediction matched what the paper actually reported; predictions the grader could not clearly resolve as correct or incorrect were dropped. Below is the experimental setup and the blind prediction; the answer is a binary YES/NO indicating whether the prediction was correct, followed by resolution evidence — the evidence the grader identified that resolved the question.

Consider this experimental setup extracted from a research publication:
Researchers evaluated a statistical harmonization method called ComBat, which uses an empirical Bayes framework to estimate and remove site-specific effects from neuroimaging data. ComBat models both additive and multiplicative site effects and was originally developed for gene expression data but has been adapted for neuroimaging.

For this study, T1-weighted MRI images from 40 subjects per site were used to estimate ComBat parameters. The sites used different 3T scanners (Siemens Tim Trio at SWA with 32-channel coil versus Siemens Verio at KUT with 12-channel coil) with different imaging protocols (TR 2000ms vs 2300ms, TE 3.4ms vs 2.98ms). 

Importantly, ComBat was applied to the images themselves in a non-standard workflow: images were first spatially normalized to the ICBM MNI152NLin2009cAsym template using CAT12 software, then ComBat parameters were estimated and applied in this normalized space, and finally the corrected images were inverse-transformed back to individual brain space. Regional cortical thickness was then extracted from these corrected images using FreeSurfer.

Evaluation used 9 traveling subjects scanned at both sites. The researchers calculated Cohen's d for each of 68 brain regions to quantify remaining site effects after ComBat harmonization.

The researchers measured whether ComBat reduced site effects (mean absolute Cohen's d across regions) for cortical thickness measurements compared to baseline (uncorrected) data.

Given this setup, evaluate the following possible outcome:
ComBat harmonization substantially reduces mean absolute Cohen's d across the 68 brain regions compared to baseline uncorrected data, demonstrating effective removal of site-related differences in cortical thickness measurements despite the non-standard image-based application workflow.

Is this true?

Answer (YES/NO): NO